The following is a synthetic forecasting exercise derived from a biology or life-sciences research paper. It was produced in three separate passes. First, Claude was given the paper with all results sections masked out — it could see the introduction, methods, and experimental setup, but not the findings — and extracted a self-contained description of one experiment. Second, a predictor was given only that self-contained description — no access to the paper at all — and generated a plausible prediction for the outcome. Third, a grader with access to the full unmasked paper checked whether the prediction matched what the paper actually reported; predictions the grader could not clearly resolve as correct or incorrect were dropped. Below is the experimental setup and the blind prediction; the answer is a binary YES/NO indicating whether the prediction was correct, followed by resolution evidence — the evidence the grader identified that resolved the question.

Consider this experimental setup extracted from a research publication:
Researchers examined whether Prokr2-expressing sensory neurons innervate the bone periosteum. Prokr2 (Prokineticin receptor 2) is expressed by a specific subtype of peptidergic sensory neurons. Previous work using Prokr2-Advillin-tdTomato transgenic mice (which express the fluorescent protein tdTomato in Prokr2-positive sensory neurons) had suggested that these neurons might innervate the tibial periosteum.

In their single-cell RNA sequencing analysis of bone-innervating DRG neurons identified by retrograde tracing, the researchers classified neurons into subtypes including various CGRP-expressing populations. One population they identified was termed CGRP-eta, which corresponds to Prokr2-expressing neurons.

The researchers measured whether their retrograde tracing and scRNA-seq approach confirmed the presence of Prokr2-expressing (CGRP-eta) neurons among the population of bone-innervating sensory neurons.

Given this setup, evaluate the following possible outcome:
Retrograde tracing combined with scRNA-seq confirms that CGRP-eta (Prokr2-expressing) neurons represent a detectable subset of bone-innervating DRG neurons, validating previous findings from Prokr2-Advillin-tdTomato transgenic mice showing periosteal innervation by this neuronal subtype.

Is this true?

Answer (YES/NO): YES